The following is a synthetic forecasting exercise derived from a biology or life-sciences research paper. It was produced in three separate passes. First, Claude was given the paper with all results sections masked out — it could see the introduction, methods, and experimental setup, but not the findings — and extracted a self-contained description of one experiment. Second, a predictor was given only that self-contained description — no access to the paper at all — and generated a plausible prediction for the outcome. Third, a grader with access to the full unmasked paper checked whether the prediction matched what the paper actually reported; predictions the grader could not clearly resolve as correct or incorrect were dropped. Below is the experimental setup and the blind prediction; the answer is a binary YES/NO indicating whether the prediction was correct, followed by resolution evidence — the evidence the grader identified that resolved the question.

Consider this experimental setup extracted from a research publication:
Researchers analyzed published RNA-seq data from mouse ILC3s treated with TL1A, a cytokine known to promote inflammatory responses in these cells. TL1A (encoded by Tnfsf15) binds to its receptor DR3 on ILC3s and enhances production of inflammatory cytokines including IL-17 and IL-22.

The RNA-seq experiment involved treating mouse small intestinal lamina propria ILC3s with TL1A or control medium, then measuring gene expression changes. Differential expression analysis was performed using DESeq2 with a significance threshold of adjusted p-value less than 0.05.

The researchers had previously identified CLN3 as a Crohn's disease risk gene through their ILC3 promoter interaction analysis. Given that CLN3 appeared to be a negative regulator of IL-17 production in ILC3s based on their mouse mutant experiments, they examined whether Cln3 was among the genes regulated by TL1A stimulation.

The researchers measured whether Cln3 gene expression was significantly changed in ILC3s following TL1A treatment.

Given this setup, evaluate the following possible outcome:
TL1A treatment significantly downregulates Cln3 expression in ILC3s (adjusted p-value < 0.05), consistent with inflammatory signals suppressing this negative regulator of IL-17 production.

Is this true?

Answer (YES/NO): YES